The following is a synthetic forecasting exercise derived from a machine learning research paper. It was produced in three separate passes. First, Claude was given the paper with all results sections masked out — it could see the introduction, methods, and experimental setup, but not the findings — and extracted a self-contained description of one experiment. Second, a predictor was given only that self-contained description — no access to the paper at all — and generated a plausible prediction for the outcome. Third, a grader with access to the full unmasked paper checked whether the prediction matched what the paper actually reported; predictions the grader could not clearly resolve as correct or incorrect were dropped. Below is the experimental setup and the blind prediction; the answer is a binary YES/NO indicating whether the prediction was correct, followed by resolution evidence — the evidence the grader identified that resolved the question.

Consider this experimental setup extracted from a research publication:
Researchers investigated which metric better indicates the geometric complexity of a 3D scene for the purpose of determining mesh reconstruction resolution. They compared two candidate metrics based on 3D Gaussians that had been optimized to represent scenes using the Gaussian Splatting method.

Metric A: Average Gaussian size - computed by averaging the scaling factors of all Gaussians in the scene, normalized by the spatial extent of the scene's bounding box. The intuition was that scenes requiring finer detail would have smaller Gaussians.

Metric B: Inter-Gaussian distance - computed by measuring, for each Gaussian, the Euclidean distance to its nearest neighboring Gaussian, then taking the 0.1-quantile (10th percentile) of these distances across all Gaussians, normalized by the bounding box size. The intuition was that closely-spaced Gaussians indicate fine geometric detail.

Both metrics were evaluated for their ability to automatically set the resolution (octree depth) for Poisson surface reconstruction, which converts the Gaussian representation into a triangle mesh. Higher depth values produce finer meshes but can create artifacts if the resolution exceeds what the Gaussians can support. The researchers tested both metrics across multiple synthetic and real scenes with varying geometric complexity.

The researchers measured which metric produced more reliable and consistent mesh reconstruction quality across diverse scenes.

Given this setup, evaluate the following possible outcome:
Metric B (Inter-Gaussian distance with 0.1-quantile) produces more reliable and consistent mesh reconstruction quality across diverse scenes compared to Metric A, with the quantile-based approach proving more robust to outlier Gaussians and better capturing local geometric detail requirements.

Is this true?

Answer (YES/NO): YES